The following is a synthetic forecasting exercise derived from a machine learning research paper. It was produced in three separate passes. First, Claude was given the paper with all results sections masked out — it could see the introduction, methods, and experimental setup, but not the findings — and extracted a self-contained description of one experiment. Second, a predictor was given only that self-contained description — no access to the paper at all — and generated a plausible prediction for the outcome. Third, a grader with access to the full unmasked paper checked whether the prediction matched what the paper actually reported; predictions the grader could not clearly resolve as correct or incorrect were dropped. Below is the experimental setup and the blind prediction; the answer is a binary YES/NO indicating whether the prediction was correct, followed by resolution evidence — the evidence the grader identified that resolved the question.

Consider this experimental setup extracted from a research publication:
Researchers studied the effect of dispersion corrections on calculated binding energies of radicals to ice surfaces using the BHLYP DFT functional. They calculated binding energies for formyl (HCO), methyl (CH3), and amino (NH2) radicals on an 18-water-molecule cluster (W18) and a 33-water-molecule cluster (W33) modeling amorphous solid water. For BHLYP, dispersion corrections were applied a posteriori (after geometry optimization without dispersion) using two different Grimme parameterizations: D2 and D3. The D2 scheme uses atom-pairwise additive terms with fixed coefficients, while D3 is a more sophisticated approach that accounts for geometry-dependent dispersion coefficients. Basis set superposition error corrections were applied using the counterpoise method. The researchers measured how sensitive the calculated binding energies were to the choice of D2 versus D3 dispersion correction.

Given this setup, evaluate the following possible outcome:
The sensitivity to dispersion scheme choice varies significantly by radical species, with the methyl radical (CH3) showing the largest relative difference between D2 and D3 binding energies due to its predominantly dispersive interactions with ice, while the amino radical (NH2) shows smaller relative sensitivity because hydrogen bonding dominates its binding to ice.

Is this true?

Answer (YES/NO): YES